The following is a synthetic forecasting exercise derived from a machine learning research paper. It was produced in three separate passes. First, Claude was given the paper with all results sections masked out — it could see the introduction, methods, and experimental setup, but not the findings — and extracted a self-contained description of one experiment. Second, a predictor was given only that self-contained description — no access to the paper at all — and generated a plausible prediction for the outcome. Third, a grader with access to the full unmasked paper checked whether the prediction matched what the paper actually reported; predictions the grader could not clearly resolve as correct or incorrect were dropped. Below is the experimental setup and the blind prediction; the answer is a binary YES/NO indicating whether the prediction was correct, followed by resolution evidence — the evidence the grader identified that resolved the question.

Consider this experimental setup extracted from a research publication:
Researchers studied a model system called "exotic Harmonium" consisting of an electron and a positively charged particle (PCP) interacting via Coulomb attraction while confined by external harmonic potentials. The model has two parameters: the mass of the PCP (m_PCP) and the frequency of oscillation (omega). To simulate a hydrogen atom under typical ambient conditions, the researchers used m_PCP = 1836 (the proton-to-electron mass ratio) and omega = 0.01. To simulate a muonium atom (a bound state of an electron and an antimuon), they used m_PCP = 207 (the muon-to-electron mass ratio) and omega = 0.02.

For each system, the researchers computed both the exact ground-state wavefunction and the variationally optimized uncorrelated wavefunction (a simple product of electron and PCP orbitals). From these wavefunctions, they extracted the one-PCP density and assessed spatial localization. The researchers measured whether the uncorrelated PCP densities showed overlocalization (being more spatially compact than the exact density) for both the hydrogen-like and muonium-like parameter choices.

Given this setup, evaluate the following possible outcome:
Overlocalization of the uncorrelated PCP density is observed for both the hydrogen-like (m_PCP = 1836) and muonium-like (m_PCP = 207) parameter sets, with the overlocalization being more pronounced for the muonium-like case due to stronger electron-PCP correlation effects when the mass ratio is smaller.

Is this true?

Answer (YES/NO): YES